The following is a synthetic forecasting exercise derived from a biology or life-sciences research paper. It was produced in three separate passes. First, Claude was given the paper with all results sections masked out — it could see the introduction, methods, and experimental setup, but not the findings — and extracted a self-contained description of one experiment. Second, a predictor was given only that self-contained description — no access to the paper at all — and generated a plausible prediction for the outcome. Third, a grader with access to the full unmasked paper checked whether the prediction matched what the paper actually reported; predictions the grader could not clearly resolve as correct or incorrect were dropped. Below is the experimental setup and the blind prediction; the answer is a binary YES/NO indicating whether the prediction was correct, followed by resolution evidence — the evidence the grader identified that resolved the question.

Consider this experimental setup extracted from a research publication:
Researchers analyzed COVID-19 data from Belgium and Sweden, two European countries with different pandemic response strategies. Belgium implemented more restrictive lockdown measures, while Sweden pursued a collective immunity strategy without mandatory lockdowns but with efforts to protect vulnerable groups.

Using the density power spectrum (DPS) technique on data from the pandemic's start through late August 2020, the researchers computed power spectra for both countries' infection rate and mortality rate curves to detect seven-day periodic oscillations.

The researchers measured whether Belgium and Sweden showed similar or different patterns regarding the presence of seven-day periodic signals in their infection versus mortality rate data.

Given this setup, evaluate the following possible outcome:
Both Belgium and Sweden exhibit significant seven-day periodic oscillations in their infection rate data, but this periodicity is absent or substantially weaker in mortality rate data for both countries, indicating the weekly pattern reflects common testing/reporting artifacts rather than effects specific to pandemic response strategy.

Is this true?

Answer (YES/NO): YES